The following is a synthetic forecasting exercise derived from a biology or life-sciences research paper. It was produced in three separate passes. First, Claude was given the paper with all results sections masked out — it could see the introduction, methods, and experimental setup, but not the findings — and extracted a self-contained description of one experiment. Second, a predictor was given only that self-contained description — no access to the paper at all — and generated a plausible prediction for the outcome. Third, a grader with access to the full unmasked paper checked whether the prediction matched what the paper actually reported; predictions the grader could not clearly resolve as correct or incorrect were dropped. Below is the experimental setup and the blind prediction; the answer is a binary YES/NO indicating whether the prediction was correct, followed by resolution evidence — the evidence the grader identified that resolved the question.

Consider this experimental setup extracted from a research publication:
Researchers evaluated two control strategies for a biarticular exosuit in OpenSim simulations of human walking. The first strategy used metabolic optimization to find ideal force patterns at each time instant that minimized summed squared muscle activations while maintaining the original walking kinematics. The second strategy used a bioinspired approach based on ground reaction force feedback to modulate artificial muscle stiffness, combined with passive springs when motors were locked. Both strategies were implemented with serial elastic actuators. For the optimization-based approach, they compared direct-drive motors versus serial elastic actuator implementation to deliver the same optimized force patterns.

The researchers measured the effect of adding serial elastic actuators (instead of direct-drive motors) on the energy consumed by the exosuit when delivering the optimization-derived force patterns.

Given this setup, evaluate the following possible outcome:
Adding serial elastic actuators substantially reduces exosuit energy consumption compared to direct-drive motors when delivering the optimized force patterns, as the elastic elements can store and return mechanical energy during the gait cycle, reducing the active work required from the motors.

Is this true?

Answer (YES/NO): NO